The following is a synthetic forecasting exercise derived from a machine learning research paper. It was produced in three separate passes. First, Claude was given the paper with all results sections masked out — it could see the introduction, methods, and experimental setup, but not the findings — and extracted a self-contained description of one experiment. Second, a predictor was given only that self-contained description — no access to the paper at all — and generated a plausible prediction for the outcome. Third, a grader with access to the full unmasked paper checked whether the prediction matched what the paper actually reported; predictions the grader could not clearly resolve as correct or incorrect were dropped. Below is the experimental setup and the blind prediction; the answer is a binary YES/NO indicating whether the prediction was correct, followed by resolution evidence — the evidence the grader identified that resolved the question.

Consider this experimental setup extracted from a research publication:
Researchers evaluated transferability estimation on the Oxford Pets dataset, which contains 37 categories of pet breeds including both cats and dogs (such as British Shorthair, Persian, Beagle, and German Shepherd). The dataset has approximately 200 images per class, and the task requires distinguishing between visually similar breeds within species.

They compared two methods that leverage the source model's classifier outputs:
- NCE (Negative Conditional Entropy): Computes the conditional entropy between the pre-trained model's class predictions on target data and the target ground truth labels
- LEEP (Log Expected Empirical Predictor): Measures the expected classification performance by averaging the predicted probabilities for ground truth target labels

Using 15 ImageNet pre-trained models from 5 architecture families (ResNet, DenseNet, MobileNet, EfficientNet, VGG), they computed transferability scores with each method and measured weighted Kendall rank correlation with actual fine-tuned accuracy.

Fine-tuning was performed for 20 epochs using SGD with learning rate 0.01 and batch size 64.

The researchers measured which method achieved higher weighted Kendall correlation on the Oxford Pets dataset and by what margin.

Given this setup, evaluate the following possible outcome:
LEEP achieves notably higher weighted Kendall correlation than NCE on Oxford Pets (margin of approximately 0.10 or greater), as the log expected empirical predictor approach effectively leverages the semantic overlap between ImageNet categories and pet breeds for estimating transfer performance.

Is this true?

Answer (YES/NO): NO